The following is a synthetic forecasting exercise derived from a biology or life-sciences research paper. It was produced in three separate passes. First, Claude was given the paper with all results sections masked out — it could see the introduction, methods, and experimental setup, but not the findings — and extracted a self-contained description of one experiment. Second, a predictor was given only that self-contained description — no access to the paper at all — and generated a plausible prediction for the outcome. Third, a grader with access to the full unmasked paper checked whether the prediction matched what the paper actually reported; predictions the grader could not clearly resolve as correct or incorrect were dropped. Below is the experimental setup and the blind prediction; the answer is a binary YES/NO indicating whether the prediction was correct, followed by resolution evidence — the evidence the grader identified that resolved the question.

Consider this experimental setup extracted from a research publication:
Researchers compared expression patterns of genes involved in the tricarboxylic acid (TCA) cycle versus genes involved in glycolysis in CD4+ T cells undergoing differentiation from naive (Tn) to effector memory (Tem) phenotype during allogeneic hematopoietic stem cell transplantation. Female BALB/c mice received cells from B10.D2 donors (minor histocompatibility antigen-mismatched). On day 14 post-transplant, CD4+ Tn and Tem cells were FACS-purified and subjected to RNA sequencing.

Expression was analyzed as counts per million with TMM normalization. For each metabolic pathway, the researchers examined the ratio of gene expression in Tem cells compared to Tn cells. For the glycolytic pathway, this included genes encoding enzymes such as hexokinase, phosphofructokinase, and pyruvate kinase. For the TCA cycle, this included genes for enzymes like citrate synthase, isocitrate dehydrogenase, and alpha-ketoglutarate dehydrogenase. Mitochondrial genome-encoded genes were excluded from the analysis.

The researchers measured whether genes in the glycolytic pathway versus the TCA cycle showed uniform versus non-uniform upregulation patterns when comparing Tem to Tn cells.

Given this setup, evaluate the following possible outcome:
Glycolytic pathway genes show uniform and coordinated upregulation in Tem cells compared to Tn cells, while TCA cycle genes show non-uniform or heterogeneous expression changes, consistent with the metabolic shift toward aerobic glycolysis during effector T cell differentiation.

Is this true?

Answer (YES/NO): YES